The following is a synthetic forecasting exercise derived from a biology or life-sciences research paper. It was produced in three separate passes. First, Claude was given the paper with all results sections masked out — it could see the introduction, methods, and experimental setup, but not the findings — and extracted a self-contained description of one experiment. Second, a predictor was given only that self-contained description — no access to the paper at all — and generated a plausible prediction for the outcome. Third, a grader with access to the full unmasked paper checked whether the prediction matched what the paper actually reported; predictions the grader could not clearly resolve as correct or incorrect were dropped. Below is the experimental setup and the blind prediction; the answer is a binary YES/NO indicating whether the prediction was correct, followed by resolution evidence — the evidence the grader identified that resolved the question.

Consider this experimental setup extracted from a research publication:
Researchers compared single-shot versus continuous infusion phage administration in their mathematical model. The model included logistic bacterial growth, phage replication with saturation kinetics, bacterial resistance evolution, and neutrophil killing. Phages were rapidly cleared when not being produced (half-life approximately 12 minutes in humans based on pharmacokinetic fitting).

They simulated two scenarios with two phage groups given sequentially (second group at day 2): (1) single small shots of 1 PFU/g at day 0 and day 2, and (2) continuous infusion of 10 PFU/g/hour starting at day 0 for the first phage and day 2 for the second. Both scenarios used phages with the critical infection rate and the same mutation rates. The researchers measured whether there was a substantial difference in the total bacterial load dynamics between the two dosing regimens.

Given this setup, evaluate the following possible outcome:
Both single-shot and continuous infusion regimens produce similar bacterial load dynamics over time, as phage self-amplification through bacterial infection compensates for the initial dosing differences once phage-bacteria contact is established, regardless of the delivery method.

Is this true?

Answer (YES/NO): YES